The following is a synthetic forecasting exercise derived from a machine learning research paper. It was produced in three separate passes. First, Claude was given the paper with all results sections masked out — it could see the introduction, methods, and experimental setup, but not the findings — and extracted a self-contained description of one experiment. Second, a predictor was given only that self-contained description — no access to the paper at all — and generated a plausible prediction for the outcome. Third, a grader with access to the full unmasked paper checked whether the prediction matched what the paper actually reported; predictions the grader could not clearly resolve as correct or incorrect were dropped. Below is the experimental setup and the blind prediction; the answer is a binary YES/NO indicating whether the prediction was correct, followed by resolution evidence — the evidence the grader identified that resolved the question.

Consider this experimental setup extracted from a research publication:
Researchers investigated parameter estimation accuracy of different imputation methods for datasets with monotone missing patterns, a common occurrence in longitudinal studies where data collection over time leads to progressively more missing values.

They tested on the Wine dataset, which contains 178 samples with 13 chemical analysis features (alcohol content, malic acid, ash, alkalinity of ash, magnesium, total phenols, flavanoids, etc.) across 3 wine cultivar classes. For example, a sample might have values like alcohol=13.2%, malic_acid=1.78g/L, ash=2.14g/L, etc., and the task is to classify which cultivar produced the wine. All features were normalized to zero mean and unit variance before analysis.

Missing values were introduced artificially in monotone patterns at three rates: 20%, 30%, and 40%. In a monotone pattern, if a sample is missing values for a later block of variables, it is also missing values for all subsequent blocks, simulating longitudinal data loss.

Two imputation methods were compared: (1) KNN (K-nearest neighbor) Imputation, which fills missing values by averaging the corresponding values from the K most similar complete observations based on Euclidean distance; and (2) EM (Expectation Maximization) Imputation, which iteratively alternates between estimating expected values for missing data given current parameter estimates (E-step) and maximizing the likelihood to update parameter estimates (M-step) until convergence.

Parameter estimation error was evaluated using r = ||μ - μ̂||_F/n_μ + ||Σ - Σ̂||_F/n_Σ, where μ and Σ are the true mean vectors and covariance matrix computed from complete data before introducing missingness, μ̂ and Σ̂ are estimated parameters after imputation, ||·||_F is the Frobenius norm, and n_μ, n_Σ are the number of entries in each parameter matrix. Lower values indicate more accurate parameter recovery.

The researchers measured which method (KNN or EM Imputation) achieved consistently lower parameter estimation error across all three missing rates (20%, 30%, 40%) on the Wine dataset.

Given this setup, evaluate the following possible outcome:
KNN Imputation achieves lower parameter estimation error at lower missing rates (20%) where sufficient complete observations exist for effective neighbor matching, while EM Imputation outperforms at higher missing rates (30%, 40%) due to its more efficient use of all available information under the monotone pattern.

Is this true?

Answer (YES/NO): NO